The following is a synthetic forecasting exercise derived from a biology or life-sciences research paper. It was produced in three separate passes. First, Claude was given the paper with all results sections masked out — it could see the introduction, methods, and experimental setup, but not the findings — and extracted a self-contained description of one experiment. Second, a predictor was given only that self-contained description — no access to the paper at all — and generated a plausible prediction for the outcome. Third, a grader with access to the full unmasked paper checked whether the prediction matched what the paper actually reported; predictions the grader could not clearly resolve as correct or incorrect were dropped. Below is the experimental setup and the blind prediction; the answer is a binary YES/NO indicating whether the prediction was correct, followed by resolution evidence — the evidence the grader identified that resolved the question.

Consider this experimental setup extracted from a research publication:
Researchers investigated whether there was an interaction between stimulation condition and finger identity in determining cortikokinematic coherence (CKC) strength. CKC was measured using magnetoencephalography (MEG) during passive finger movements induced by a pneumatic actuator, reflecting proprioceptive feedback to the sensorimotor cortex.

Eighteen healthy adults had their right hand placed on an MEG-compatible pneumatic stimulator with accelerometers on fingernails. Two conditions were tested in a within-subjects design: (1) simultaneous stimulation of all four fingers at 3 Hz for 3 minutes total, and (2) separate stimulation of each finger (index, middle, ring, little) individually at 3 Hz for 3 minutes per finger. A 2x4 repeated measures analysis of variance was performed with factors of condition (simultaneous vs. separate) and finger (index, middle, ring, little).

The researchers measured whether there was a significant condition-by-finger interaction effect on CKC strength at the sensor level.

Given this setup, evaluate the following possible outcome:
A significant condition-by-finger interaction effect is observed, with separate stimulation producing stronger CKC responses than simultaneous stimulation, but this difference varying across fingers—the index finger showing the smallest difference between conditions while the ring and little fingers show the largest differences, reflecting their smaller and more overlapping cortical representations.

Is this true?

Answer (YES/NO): NO